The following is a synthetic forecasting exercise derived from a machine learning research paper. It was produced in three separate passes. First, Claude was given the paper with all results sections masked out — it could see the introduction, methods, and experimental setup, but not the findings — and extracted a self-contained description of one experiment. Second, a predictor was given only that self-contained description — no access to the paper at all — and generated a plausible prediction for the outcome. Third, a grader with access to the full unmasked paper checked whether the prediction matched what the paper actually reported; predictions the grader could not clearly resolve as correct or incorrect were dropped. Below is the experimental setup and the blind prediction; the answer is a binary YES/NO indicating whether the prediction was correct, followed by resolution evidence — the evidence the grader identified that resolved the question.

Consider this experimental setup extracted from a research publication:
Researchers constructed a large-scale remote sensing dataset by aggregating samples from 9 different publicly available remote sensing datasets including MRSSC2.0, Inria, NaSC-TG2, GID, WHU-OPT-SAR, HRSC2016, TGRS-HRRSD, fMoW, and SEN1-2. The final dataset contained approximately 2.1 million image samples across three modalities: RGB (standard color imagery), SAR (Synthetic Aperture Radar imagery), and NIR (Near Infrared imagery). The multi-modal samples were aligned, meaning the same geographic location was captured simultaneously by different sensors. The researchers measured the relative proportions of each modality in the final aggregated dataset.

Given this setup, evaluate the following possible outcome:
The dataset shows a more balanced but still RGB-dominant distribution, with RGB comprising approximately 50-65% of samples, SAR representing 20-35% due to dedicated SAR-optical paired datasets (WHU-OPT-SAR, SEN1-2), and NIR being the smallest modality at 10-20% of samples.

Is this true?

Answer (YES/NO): NO